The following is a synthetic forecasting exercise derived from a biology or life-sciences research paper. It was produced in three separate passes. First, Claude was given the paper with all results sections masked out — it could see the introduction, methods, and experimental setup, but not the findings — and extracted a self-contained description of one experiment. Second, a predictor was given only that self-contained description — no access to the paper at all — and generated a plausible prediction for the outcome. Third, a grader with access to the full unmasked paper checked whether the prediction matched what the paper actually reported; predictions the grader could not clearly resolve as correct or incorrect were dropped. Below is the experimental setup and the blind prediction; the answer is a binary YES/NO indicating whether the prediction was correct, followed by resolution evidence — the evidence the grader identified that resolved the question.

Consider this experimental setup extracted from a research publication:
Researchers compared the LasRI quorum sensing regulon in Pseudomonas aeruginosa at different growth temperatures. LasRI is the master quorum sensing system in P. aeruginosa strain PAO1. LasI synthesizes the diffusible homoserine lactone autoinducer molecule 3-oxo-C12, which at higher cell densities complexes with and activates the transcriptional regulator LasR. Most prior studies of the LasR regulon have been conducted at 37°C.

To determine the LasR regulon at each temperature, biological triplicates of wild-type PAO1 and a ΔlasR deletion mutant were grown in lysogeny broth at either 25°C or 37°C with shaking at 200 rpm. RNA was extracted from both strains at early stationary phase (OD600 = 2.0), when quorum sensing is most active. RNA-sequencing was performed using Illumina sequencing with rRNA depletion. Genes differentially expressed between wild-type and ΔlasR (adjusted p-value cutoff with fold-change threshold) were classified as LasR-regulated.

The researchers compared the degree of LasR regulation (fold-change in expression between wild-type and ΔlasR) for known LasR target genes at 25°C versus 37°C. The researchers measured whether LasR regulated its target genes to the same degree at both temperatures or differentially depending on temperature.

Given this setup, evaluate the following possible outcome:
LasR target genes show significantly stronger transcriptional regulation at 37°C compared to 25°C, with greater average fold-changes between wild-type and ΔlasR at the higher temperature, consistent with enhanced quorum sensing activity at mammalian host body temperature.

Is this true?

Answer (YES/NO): NO